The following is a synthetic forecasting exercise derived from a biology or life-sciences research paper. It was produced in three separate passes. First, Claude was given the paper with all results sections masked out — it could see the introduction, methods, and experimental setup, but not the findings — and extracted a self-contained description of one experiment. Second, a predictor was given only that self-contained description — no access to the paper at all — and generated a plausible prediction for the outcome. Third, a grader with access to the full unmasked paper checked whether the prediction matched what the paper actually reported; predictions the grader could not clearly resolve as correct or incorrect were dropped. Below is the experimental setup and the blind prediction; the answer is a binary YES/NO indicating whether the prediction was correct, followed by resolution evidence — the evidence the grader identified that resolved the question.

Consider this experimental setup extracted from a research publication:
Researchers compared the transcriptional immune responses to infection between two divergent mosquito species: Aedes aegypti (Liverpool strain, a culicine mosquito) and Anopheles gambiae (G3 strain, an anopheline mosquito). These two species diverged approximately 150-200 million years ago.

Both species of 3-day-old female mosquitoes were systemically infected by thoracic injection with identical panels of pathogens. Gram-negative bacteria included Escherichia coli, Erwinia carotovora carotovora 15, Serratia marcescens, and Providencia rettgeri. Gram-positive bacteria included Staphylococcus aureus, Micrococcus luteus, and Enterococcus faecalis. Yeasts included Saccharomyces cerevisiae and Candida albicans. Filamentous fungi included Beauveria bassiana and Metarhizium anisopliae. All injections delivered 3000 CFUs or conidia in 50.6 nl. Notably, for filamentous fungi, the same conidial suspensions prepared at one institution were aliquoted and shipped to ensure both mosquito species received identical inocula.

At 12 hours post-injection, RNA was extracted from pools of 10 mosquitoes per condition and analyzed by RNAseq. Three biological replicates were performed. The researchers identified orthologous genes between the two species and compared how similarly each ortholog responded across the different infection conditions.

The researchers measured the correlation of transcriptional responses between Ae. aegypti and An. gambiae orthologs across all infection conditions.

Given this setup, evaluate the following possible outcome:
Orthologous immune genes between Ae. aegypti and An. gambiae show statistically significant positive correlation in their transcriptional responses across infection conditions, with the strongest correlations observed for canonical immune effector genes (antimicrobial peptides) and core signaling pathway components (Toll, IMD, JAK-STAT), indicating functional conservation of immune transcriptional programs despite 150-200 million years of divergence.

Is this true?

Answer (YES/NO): NO